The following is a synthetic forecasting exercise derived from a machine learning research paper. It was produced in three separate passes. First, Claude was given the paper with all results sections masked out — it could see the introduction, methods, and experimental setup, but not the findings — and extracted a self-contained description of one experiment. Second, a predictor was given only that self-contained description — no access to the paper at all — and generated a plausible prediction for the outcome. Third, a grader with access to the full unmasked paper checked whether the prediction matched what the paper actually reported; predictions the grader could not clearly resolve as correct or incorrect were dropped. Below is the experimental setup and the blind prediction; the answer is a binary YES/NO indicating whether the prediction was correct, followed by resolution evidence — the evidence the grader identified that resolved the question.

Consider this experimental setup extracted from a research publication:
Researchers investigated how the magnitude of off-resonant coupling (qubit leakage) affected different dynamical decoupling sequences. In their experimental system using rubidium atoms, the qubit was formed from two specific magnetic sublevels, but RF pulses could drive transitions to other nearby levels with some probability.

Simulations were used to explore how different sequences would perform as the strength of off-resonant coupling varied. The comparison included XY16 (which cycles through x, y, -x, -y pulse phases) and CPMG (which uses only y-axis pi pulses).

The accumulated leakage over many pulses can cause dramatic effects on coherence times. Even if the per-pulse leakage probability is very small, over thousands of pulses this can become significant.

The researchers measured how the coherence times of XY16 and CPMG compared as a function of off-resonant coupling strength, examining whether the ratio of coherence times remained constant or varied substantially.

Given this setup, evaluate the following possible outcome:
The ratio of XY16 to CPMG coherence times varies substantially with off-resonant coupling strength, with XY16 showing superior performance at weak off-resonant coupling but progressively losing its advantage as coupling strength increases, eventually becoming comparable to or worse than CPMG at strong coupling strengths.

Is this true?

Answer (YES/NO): NO